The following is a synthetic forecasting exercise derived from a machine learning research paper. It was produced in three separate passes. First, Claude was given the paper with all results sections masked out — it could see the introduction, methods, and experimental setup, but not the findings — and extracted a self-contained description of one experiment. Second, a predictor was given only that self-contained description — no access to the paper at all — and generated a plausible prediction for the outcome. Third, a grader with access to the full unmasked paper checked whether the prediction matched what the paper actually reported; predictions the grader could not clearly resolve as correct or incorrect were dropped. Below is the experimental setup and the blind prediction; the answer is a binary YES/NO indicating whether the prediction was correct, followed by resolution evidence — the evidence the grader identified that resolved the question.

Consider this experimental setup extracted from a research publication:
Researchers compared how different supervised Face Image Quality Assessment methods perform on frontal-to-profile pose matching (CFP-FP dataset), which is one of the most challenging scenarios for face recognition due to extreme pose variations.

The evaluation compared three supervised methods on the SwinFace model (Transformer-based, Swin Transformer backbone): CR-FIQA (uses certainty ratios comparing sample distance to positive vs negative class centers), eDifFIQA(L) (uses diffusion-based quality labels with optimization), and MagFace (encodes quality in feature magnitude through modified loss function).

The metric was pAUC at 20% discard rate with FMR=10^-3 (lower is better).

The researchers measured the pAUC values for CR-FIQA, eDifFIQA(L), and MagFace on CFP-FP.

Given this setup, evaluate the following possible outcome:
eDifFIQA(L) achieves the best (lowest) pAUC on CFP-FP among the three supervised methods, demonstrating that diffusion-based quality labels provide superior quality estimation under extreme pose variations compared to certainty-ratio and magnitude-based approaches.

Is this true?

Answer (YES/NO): NO